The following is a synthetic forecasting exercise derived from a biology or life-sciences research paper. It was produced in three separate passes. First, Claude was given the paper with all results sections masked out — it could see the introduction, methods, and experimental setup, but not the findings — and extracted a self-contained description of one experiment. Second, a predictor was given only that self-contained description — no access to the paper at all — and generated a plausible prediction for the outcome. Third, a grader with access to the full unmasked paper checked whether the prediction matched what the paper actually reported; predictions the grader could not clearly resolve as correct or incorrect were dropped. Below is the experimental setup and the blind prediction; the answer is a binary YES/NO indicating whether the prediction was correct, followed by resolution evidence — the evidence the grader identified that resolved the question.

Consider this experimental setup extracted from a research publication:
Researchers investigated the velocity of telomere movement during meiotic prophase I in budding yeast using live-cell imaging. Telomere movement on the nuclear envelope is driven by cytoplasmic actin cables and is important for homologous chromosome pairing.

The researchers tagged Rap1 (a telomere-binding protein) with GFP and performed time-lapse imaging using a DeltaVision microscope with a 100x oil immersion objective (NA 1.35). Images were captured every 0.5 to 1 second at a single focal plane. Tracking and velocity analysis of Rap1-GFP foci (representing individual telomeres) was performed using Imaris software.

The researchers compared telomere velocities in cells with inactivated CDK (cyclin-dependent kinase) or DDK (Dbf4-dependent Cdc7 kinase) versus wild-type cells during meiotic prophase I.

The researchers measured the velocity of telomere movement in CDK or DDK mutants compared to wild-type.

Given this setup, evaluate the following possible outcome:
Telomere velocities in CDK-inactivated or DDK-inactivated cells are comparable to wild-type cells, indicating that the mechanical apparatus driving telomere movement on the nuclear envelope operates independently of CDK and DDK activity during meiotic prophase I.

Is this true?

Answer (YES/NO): YES